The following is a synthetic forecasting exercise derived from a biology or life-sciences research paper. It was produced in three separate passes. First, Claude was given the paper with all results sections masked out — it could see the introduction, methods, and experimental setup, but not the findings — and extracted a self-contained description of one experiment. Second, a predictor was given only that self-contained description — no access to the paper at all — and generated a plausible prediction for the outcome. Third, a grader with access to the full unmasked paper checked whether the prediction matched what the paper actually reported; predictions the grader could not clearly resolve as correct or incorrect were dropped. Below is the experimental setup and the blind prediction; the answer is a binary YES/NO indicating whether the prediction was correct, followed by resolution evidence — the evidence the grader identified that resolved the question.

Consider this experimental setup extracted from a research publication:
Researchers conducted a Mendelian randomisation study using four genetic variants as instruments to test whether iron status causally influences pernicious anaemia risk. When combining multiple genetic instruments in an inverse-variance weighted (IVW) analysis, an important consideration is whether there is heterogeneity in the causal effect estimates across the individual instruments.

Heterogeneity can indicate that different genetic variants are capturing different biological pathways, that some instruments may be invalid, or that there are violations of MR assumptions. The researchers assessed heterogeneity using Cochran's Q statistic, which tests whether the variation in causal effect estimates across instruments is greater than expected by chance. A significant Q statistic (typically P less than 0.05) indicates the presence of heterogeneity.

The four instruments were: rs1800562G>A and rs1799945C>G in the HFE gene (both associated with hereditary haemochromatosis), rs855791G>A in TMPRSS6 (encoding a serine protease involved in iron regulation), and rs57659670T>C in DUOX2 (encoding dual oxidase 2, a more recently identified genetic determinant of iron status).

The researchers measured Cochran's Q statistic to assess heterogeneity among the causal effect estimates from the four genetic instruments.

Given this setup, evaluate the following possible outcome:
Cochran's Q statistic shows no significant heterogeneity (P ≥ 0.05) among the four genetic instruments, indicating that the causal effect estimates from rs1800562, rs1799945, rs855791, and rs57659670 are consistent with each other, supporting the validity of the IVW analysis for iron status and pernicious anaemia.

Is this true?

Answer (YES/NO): YES